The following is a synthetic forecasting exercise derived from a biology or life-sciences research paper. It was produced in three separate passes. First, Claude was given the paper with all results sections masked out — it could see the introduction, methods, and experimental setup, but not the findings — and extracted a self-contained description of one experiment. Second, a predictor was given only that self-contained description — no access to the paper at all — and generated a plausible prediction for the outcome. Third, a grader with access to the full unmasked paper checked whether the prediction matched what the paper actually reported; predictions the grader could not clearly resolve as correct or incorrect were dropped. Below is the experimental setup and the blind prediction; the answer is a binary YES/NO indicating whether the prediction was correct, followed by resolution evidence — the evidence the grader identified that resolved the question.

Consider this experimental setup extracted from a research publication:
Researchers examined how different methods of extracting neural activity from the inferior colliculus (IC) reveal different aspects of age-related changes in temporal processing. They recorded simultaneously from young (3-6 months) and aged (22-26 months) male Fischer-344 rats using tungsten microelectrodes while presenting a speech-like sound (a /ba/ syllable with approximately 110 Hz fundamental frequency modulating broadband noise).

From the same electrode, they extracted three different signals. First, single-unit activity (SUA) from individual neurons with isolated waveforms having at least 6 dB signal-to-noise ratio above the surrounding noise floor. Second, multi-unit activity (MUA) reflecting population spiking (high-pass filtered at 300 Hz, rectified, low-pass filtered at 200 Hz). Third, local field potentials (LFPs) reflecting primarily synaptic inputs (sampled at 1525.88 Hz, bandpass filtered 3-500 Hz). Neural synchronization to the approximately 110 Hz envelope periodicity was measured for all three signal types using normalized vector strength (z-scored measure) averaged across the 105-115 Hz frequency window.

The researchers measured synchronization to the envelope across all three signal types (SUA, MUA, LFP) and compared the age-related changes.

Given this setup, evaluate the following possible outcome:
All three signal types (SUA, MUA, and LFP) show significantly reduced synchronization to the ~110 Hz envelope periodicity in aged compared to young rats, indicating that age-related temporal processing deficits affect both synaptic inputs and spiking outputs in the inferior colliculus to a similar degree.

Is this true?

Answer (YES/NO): NO